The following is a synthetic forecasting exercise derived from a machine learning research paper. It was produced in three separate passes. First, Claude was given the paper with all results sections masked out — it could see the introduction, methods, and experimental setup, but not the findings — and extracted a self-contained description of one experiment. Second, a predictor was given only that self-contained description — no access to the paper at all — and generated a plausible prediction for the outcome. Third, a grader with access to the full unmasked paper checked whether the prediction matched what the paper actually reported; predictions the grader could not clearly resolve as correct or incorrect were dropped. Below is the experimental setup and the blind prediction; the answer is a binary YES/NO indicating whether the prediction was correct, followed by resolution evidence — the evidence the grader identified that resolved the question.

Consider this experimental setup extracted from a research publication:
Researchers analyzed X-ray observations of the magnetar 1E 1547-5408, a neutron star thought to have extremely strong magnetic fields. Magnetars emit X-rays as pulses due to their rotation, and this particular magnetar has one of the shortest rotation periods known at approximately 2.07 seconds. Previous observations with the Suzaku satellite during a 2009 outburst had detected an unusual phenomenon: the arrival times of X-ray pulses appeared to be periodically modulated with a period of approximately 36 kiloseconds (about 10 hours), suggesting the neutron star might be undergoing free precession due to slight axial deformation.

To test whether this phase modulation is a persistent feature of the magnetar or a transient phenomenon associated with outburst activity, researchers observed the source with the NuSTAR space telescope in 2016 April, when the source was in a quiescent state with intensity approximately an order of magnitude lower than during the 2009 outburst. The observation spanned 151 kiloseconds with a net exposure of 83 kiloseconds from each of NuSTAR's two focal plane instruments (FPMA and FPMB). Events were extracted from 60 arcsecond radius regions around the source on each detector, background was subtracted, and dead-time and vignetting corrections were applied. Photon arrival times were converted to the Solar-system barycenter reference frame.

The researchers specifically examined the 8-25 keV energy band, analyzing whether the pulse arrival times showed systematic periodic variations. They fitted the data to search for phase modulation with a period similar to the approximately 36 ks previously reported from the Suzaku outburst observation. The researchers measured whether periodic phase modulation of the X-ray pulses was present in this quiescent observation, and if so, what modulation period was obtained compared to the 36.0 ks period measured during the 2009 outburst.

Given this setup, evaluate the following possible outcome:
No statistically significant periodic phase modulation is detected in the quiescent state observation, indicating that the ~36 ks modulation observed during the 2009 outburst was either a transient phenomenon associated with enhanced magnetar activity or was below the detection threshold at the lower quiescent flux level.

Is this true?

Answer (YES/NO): NO